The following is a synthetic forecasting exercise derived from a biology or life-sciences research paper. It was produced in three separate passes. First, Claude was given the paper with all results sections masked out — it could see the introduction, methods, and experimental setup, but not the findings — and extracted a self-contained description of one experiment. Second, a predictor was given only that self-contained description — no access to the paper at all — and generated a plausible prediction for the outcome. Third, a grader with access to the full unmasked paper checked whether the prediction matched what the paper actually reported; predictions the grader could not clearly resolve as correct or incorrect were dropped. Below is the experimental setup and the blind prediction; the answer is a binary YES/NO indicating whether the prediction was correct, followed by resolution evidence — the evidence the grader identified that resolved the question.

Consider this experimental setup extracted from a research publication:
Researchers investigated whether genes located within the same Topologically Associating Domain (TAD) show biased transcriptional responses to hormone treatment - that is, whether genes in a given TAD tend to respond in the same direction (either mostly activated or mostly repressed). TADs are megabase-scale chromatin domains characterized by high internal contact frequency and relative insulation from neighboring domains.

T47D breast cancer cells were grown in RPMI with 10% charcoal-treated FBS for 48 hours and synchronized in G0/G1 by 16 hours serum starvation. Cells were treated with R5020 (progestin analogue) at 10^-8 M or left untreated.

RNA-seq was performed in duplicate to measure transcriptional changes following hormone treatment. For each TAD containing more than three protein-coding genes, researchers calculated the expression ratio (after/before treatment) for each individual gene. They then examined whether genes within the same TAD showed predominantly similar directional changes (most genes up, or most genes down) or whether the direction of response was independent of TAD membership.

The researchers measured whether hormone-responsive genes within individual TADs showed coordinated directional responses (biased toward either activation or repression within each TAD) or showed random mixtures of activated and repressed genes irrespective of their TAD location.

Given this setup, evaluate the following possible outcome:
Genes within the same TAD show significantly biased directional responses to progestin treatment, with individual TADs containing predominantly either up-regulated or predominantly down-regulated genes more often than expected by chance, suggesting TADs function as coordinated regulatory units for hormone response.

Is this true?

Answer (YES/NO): YES